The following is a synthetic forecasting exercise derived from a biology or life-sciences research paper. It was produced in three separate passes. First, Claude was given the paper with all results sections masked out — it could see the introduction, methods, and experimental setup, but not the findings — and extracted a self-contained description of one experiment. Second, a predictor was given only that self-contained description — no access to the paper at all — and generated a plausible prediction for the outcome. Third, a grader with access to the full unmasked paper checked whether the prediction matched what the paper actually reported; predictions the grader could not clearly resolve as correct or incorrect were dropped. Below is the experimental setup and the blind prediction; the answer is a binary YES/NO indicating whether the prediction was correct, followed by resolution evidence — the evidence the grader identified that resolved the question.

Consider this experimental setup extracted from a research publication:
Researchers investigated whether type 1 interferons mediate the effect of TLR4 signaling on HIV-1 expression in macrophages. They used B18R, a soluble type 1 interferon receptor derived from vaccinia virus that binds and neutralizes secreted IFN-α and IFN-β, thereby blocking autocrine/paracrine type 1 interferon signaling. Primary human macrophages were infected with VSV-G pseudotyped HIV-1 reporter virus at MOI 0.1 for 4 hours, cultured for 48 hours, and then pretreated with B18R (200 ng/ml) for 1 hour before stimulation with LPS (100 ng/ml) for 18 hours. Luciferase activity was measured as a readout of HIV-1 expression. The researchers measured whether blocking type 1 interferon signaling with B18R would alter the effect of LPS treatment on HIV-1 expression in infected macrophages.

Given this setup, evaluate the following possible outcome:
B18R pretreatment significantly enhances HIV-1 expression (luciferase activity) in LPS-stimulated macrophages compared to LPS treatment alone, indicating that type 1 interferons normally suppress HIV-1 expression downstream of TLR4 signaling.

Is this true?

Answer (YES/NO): YES